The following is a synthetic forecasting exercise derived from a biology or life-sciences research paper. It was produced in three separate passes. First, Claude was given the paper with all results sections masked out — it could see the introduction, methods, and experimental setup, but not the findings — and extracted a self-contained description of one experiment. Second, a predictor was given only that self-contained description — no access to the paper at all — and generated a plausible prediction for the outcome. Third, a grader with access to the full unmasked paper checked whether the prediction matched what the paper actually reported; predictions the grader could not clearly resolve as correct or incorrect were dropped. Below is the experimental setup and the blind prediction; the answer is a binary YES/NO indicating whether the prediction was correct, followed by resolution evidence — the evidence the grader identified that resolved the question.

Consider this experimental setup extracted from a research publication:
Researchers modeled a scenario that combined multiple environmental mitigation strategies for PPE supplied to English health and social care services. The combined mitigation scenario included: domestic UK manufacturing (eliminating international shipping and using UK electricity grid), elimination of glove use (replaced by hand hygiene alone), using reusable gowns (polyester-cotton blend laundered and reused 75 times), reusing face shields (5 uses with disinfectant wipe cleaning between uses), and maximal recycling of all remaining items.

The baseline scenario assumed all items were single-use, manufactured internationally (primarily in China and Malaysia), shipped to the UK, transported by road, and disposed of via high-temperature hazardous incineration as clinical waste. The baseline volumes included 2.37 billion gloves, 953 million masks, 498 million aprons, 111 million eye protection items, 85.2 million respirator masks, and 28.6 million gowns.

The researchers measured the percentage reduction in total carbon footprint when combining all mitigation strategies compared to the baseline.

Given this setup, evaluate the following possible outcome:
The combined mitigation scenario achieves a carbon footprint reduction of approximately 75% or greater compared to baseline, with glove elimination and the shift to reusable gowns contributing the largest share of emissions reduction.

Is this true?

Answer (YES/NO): NO